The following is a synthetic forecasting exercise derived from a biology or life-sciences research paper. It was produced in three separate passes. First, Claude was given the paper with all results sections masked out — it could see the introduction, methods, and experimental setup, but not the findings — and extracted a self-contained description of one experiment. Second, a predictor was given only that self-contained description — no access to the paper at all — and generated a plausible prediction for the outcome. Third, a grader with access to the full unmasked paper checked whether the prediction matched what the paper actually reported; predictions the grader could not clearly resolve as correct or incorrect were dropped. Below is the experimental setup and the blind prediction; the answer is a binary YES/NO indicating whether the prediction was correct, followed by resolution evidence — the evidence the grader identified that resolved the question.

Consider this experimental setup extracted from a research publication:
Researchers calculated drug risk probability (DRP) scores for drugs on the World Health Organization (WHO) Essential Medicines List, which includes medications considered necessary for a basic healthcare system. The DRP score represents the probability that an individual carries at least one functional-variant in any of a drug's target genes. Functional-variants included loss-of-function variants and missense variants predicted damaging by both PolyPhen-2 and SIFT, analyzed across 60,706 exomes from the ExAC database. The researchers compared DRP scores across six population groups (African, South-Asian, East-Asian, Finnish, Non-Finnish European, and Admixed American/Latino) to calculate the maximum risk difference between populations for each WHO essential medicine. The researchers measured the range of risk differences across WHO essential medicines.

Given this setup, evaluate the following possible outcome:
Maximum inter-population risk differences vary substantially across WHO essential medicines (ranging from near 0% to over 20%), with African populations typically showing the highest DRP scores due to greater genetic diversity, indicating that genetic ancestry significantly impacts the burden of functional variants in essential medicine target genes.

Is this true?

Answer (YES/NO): NO